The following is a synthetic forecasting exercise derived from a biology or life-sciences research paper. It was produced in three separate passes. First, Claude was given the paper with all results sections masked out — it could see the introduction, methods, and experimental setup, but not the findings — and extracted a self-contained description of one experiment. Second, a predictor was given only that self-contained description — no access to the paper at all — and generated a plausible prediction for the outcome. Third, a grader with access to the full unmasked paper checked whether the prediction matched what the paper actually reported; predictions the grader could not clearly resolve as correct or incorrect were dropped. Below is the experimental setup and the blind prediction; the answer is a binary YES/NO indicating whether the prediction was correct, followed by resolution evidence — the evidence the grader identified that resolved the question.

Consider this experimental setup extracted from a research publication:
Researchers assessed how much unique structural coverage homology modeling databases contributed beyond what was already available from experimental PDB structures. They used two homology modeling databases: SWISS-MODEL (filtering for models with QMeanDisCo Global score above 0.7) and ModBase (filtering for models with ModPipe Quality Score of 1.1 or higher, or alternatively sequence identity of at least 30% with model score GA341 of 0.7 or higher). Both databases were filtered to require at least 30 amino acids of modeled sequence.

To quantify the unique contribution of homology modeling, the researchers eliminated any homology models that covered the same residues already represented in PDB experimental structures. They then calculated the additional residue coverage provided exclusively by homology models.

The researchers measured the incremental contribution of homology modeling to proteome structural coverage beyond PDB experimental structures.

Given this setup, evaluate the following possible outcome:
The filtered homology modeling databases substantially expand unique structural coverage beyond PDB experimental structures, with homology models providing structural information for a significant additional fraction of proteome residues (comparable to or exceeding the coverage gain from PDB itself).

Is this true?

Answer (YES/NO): YES